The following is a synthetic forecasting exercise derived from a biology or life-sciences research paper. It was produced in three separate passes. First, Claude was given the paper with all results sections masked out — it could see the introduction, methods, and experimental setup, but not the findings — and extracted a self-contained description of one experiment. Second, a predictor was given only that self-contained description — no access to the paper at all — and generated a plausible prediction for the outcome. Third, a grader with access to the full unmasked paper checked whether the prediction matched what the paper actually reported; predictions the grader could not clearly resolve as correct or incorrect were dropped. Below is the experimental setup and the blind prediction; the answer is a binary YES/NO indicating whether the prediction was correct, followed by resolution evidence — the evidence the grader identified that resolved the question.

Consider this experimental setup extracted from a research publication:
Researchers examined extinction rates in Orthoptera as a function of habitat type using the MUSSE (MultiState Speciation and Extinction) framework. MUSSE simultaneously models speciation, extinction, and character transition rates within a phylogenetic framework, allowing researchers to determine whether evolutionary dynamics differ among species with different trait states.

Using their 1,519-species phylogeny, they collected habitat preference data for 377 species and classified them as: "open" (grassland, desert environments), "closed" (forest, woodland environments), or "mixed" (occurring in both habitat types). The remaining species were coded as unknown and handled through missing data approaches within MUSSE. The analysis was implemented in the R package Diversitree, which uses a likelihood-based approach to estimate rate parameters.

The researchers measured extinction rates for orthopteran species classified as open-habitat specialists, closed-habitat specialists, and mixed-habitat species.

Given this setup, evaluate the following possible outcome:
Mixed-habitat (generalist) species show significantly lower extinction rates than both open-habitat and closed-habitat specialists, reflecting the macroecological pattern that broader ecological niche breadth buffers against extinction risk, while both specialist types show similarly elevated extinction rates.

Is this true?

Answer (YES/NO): NO